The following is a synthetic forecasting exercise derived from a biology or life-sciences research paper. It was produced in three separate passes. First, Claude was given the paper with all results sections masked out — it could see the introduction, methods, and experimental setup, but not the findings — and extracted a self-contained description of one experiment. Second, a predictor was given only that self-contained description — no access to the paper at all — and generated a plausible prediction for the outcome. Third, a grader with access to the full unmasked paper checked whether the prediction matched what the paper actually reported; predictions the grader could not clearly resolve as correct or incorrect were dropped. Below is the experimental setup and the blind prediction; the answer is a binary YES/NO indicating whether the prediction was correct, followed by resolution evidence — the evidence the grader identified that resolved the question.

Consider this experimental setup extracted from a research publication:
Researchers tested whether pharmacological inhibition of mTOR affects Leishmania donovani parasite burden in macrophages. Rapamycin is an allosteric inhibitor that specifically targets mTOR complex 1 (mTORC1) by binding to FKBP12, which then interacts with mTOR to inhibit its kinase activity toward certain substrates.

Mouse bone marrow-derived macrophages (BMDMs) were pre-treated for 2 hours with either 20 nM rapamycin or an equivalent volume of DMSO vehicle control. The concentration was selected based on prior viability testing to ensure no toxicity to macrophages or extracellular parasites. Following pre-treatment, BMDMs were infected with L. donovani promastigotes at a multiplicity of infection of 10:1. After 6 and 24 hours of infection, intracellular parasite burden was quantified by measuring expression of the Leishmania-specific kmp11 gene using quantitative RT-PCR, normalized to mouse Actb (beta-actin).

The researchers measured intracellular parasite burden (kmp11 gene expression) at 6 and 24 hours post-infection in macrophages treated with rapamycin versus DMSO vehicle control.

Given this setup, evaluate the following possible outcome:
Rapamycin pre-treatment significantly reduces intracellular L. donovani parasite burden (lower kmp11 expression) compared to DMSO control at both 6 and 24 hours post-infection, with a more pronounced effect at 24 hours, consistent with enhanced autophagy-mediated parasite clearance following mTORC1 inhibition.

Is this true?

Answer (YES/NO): NO